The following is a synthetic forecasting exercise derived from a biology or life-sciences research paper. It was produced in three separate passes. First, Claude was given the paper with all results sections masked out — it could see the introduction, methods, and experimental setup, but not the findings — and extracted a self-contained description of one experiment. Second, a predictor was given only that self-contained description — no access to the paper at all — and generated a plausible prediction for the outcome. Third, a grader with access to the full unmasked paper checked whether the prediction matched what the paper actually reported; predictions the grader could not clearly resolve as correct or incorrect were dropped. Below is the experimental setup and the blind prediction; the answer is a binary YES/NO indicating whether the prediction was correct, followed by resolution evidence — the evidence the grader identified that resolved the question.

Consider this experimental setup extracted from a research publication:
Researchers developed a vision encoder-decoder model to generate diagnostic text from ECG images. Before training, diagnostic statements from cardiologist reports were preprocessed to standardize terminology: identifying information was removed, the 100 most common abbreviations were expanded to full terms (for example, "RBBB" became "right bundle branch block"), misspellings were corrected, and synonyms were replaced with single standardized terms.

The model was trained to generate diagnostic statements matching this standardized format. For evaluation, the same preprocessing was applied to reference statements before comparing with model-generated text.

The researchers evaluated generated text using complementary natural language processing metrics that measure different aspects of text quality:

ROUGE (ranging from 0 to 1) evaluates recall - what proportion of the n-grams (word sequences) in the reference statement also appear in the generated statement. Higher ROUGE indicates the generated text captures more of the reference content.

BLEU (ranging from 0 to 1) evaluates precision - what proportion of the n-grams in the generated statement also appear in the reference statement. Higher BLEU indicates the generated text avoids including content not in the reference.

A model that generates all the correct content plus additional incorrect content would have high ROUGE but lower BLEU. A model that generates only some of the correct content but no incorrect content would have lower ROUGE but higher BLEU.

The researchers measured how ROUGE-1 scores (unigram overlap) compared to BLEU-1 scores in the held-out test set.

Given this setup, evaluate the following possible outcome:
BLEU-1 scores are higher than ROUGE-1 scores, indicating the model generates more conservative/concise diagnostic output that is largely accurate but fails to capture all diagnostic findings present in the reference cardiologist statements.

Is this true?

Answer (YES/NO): NO